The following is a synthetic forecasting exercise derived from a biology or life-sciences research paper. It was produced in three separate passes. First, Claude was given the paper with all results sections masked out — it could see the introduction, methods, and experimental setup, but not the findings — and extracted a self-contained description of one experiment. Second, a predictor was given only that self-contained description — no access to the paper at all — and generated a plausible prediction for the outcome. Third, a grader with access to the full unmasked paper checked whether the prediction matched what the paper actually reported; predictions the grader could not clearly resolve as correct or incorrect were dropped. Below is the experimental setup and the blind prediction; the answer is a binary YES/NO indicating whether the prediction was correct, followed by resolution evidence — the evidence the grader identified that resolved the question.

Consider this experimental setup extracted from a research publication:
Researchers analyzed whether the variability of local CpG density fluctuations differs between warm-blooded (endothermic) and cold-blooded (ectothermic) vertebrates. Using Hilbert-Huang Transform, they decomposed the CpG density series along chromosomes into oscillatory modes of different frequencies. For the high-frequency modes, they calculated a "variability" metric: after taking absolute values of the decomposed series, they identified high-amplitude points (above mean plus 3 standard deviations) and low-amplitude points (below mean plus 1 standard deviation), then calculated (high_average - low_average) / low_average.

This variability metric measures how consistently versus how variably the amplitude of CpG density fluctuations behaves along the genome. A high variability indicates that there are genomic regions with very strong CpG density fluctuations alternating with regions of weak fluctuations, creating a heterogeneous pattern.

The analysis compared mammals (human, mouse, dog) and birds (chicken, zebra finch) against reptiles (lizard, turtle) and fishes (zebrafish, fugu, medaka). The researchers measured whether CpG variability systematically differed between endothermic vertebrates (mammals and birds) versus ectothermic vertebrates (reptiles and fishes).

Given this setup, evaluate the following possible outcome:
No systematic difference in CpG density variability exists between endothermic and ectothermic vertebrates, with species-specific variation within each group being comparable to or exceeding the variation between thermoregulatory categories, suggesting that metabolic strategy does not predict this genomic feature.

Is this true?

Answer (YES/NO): NO